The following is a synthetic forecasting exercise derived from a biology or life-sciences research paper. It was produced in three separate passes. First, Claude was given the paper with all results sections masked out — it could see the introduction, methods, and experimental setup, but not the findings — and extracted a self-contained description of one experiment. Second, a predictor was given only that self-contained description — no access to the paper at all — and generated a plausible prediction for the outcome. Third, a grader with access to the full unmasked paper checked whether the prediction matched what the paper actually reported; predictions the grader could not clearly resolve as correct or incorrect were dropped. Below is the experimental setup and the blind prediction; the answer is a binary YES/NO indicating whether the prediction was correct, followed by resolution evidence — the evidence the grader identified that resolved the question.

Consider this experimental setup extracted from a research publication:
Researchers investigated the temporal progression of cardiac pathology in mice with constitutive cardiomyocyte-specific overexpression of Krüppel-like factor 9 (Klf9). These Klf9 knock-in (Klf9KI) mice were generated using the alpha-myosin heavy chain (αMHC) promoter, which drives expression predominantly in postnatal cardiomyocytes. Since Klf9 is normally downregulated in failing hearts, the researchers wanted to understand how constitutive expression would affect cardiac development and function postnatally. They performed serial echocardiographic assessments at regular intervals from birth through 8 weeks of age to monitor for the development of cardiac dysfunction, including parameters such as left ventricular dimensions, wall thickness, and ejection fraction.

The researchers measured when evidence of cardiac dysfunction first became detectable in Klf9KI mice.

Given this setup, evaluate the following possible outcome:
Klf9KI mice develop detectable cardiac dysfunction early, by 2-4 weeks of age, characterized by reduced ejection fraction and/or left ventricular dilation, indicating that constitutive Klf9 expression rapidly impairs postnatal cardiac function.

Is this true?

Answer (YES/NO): NO